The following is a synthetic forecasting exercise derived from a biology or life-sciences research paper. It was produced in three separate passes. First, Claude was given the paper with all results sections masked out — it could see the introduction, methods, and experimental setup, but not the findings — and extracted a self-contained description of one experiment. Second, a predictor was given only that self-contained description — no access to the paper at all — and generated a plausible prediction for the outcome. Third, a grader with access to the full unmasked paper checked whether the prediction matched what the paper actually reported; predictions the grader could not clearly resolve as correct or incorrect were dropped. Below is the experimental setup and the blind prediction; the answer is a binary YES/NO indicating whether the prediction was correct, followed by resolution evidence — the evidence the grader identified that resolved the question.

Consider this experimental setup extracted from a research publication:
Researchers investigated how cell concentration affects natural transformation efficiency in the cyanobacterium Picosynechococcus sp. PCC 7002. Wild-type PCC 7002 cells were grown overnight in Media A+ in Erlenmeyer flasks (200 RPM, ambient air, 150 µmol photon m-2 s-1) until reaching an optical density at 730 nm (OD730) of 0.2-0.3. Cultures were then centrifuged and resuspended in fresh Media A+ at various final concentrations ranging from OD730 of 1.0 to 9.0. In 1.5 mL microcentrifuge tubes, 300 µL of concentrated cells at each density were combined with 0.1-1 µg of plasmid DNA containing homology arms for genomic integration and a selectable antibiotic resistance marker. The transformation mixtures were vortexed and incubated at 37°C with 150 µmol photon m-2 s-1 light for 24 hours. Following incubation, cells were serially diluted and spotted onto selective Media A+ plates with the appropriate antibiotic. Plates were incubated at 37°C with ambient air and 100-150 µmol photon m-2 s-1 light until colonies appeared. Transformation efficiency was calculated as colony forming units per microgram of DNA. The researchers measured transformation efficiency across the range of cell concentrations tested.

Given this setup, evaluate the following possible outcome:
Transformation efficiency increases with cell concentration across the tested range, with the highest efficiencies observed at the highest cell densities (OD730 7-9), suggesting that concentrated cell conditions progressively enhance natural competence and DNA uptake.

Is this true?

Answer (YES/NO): YES